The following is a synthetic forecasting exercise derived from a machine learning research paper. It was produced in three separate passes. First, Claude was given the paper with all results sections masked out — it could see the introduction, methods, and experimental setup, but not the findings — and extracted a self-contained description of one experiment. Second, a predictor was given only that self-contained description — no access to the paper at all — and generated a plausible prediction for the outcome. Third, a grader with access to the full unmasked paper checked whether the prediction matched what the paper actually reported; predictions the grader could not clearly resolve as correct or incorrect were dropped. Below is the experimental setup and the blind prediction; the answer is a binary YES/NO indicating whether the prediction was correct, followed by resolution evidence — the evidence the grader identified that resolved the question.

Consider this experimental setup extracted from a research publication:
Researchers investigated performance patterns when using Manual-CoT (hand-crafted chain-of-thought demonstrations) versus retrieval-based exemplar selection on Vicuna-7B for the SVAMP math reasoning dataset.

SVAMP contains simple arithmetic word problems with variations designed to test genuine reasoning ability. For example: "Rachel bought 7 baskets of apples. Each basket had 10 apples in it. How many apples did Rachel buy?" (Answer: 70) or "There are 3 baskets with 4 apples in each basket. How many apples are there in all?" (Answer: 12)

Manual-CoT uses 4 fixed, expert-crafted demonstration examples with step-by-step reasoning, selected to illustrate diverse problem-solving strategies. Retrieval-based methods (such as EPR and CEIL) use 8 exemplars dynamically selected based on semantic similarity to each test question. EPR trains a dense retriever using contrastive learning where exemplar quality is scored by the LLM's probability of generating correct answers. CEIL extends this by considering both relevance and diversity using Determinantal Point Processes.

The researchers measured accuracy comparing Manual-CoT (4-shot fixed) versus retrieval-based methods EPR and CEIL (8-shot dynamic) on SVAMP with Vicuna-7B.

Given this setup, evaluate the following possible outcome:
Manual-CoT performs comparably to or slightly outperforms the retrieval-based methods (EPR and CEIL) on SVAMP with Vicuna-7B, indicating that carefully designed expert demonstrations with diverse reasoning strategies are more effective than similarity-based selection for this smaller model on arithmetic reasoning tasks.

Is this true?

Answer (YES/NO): NO